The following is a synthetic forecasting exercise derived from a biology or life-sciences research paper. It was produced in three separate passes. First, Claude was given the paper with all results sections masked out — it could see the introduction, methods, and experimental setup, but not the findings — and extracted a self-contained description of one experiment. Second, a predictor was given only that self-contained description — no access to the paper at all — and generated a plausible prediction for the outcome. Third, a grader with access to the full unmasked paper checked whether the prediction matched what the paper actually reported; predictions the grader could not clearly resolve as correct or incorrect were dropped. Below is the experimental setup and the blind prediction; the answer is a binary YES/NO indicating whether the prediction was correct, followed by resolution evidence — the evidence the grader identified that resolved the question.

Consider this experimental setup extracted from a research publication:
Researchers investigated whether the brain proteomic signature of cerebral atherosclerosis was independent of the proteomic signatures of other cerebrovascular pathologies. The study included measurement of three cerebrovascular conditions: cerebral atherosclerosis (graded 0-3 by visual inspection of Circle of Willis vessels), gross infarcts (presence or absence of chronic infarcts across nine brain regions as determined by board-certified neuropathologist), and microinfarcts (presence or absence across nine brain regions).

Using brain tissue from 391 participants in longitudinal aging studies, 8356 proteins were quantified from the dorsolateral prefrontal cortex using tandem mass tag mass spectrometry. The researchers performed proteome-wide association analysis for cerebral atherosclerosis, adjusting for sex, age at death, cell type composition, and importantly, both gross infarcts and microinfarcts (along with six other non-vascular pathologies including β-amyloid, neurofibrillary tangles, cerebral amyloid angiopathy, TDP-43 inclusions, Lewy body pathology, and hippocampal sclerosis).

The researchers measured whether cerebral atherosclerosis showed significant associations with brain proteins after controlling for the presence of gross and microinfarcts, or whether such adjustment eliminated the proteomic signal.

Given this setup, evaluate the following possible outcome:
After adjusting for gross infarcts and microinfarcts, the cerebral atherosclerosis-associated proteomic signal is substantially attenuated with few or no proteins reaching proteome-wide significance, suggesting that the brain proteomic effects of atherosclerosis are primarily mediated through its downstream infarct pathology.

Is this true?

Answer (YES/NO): NO